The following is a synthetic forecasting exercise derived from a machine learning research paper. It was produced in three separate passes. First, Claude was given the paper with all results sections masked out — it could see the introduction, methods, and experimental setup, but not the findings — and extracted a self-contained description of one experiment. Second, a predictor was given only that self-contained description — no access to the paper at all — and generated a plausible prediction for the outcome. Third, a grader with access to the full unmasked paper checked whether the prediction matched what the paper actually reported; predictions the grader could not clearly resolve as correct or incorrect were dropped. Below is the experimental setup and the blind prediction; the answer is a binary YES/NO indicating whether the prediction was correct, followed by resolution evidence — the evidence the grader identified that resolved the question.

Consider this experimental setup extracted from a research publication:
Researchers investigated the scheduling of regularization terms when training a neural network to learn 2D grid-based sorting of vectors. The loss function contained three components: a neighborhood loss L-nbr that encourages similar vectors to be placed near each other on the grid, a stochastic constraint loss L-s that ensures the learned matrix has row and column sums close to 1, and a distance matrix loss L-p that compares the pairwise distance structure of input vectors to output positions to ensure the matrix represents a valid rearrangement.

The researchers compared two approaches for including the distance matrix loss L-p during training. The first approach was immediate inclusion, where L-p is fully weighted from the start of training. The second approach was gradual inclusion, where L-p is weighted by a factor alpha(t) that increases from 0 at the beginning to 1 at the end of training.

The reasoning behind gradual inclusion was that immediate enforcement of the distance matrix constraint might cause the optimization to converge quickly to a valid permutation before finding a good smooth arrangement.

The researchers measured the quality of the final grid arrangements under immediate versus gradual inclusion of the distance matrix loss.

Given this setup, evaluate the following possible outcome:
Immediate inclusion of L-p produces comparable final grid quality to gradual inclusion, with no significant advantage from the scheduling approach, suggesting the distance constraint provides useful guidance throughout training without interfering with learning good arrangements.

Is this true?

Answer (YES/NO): NO